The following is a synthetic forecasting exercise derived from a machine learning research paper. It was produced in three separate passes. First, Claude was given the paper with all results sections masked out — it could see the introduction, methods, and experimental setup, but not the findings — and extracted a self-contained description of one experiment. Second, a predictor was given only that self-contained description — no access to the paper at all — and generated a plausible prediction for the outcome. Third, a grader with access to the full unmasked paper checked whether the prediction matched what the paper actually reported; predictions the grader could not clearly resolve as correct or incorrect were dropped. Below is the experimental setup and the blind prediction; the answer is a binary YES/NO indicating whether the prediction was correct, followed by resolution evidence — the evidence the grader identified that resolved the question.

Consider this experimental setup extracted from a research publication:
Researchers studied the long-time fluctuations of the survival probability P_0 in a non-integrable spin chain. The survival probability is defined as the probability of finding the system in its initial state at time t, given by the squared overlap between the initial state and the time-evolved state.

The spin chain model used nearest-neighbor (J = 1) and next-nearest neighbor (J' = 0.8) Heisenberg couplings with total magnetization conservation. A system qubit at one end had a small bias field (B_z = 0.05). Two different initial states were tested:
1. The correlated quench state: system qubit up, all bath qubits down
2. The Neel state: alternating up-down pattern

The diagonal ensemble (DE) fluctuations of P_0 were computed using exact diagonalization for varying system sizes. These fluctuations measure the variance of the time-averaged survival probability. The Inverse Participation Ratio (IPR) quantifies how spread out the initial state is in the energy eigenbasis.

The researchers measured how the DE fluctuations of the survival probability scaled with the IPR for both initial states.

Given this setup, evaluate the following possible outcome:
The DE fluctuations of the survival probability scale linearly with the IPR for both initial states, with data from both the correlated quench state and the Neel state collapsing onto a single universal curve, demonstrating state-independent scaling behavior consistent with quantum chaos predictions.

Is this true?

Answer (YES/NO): NO